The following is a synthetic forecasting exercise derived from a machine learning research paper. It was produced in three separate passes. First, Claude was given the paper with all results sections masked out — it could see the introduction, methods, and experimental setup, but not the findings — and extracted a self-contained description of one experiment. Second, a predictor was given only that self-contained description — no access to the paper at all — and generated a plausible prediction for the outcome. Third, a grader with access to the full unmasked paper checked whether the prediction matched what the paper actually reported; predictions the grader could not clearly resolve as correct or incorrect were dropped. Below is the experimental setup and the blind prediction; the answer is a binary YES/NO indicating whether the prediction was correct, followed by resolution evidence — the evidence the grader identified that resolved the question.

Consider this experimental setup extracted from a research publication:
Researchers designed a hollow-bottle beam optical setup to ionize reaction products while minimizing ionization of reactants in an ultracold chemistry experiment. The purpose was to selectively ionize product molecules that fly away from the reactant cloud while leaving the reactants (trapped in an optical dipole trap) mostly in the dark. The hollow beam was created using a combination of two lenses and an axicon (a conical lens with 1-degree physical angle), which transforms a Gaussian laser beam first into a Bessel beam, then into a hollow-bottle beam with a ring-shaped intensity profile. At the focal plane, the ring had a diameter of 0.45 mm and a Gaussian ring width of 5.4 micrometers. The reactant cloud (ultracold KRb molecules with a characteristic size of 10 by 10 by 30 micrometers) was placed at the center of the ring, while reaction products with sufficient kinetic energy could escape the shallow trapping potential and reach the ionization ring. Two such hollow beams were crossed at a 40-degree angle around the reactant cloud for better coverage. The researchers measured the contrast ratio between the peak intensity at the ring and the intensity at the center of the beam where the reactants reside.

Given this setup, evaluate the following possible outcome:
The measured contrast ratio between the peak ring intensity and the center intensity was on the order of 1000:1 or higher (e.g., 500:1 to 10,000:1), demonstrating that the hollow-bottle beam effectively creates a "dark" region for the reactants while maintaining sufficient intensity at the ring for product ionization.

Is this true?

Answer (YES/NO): NO